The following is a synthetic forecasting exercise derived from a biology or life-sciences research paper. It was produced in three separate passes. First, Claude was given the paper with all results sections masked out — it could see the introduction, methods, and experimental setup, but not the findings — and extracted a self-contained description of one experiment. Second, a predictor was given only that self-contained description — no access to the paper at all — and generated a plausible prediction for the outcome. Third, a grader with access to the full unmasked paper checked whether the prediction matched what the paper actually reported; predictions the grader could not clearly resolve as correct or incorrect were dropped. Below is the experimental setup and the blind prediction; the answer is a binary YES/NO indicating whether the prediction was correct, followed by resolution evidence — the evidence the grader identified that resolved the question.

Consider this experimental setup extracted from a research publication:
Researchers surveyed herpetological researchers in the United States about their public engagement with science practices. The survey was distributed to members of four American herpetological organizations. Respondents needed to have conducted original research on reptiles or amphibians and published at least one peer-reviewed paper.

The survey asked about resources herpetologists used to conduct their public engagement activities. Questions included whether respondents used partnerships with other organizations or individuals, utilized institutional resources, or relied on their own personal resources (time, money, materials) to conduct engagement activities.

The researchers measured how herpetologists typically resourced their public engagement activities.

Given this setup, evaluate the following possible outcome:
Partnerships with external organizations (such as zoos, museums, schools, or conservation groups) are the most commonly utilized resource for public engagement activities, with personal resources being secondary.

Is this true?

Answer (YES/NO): NO